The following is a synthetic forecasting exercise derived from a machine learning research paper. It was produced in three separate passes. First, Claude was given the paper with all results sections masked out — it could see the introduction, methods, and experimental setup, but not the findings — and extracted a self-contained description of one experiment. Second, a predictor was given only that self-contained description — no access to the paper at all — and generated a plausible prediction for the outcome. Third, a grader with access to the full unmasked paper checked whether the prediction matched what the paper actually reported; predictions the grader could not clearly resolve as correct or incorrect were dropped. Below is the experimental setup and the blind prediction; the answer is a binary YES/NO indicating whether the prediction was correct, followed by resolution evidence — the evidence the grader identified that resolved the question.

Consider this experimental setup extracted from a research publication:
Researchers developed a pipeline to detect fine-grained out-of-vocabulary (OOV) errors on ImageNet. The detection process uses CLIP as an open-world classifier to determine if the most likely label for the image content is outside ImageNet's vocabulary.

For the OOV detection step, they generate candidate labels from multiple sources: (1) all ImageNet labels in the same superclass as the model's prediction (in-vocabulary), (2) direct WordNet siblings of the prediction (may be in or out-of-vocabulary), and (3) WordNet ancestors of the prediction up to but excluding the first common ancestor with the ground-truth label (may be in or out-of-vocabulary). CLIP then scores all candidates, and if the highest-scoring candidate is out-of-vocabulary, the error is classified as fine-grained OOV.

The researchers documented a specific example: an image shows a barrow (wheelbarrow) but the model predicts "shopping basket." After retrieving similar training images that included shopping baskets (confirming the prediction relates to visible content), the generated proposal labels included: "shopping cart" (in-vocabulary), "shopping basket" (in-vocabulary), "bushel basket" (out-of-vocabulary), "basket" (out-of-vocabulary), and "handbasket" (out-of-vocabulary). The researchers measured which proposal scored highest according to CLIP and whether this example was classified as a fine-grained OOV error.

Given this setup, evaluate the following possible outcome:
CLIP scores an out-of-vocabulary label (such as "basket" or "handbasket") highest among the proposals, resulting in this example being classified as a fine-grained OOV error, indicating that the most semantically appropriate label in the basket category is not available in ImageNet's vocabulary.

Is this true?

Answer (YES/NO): NO